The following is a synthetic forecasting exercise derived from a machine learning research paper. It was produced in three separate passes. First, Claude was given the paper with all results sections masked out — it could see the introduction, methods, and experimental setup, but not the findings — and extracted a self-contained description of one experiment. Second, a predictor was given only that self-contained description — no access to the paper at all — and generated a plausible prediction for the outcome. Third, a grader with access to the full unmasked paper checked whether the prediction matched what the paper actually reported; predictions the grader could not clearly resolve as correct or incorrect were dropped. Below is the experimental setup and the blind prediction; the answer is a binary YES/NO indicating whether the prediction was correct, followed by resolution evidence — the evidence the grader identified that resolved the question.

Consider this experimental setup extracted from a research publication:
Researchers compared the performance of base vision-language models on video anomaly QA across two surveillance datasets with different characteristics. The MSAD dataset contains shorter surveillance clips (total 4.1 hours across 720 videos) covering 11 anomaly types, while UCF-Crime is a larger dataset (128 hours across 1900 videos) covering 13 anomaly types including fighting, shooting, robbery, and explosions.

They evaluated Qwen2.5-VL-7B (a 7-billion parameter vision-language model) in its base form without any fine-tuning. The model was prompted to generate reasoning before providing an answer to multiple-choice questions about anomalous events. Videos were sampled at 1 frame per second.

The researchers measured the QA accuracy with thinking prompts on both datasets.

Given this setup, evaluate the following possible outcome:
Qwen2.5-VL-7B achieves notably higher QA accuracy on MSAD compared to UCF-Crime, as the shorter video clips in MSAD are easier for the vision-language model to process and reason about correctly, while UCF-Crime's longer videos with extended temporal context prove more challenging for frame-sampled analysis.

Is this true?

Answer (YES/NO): NO